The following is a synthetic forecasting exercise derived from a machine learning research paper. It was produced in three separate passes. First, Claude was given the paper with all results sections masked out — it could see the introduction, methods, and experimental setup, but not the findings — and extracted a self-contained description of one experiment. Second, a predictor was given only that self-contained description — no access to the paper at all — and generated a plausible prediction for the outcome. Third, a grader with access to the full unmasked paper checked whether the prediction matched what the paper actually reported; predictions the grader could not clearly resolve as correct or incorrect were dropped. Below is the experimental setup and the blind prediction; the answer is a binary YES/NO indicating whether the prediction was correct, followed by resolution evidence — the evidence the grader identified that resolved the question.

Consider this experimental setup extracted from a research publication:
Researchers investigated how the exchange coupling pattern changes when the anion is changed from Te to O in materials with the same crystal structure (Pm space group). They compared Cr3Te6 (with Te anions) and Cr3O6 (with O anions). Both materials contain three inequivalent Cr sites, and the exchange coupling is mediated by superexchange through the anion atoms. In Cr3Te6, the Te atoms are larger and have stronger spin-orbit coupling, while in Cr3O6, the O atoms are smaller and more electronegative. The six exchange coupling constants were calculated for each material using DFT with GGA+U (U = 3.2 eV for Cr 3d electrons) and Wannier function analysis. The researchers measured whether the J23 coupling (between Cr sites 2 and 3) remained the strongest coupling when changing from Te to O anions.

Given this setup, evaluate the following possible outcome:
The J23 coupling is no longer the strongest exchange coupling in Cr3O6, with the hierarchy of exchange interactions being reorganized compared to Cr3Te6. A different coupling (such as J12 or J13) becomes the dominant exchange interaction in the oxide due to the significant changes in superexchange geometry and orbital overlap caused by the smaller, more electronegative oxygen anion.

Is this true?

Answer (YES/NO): YES